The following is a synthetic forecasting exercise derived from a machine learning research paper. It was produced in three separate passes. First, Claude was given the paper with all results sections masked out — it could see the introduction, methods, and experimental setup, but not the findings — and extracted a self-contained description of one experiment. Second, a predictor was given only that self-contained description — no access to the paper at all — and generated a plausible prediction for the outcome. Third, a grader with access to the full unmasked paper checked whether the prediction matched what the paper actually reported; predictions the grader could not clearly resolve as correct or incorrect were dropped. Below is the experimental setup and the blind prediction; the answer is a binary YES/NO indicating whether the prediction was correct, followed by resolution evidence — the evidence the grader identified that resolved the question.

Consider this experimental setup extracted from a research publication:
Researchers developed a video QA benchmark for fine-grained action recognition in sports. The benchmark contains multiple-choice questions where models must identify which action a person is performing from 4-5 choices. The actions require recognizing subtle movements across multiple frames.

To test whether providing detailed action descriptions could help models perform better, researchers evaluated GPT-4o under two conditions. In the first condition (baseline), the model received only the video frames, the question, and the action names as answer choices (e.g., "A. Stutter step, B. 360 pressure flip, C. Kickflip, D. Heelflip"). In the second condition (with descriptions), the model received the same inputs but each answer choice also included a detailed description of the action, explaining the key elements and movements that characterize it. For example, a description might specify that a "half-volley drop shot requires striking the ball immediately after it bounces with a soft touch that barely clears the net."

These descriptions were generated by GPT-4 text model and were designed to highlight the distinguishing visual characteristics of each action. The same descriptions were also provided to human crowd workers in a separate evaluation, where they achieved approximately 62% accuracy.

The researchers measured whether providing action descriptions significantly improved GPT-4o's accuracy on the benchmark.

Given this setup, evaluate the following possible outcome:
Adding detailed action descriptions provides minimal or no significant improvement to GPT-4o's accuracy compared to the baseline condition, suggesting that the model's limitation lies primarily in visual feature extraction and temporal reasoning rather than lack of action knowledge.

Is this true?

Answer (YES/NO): YES